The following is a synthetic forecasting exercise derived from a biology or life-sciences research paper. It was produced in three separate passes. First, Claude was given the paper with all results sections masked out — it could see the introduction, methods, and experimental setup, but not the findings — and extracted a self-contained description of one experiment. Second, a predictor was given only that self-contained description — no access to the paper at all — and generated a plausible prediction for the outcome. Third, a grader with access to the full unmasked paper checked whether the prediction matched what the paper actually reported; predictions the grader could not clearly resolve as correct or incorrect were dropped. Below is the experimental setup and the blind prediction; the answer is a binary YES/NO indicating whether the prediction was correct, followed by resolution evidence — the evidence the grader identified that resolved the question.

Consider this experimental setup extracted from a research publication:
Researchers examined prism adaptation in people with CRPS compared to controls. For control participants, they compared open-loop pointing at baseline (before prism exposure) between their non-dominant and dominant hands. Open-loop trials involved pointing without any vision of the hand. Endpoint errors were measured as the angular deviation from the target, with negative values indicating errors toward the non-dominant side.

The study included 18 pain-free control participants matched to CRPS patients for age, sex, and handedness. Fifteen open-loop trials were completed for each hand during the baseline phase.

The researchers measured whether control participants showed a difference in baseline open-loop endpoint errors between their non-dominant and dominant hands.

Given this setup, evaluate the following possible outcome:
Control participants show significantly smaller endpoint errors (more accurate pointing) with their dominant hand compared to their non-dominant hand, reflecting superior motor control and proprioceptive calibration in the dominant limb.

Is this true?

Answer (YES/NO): YES